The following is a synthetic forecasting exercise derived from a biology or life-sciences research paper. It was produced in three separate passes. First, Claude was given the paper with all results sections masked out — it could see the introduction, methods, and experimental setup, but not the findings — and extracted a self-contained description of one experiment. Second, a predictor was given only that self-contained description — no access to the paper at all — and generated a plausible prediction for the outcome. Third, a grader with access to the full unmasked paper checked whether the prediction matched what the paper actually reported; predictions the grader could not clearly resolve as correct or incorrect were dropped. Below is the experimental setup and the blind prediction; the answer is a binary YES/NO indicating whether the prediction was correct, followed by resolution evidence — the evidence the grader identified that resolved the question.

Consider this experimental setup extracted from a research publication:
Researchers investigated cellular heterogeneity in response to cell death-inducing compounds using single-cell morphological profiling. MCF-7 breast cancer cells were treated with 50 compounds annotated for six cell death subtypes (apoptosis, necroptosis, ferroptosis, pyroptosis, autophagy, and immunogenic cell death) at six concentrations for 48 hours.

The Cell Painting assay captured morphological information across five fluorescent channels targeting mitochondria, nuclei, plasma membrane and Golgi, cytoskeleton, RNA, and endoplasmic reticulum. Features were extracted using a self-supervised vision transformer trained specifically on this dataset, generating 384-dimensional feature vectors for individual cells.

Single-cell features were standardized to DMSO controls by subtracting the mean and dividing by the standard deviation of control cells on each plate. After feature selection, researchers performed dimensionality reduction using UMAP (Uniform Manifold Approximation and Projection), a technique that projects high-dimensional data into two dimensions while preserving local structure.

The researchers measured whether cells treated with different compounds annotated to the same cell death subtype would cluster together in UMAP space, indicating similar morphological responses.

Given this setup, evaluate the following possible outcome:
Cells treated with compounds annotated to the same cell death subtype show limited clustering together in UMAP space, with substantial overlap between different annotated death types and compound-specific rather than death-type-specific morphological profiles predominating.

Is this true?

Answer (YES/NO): YES